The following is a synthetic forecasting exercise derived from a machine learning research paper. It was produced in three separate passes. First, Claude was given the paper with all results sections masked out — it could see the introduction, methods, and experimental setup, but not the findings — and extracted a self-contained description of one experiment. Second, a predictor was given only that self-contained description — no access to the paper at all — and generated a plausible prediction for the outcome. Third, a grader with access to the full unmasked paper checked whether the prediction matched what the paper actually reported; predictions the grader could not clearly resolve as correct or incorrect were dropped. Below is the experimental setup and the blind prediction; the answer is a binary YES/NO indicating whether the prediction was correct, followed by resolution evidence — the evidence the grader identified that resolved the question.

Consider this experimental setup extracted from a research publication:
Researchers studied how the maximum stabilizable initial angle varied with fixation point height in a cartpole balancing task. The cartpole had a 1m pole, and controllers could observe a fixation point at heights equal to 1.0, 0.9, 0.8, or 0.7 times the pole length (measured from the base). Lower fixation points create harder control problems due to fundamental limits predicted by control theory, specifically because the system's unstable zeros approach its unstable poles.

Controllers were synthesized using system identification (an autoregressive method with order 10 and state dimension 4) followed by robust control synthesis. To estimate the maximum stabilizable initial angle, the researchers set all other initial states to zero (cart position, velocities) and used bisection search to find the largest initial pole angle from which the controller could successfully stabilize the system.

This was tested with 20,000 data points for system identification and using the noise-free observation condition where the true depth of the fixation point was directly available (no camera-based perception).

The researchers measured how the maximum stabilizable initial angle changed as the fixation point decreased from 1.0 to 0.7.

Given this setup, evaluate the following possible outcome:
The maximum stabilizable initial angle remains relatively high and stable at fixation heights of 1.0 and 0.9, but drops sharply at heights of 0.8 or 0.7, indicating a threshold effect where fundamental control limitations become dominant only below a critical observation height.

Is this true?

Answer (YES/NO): NO